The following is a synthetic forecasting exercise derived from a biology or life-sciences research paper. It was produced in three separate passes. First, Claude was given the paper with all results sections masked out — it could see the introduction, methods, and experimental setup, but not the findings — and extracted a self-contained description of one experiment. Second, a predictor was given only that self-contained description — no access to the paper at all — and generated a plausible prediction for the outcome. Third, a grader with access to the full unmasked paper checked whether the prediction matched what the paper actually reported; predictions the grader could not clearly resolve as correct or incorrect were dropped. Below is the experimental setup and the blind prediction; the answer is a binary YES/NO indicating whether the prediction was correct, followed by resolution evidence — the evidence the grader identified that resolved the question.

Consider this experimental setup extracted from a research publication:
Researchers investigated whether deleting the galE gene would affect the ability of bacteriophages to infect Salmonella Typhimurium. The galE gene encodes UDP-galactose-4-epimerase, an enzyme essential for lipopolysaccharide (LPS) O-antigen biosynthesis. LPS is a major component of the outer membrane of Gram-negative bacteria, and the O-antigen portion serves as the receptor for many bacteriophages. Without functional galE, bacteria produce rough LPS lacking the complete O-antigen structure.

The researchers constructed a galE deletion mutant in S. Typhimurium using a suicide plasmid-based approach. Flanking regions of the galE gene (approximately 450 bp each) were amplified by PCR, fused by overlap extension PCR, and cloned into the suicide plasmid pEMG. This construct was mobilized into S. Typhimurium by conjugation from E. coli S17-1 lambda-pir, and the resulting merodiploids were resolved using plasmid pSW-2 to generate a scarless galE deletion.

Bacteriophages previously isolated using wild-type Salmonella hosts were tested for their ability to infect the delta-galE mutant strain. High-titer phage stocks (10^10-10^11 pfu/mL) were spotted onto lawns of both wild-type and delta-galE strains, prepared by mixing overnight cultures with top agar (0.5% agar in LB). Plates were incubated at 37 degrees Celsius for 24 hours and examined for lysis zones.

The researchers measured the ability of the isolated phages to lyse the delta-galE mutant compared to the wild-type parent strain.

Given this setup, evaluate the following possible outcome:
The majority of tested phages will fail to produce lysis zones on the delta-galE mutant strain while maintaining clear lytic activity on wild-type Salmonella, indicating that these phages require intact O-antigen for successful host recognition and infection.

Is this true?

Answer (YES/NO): NO